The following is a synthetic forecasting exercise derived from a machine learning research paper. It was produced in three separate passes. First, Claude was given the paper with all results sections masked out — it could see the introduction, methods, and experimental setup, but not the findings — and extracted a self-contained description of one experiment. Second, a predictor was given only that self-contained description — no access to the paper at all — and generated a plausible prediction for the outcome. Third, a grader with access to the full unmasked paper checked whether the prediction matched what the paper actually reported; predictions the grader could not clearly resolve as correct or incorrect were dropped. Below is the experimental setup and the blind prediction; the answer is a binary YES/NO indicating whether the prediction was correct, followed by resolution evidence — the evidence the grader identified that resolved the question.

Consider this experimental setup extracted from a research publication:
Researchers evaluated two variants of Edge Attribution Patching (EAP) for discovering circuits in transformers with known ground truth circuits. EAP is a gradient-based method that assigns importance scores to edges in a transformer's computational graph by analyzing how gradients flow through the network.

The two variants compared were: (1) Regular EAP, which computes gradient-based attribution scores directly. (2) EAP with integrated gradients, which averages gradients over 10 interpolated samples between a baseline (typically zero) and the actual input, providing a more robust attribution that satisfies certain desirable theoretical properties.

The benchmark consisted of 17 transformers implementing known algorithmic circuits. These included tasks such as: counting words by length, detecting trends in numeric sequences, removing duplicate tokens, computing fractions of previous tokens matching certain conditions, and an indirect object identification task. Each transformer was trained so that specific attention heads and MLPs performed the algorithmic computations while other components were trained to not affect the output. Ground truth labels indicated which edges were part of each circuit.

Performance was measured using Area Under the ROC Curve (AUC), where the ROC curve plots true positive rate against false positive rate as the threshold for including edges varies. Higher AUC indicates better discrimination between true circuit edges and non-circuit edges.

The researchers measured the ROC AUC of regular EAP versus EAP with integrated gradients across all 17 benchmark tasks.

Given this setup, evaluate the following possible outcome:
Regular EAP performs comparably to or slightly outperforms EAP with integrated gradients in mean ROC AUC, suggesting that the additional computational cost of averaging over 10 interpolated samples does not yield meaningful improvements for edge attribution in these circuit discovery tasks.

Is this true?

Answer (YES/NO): NO